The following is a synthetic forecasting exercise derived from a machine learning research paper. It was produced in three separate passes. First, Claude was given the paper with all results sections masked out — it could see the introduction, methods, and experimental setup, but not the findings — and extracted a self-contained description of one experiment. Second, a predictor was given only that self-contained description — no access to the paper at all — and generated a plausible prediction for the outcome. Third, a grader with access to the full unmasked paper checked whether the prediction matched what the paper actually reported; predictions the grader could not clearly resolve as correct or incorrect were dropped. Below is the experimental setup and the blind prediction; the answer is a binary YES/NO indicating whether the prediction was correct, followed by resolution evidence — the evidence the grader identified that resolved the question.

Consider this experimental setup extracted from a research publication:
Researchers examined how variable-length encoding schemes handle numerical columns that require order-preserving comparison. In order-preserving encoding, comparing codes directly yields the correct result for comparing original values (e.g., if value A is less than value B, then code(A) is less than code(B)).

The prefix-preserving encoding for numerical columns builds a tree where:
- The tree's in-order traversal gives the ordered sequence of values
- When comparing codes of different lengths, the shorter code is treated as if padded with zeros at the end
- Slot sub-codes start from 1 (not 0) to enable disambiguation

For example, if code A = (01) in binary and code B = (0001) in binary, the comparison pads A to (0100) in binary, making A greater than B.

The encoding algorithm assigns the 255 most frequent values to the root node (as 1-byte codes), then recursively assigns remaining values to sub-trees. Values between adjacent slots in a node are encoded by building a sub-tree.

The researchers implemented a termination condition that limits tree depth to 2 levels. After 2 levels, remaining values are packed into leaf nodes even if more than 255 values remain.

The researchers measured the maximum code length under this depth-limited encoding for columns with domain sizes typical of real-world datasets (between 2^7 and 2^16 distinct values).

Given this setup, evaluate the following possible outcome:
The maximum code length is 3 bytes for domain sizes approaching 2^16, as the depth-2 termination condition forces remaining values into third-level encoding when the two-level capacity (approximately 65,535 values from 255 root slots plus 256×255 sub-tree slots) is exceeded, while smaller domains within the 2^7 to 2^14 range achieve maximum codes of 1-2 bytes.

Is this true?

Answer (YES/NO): YES